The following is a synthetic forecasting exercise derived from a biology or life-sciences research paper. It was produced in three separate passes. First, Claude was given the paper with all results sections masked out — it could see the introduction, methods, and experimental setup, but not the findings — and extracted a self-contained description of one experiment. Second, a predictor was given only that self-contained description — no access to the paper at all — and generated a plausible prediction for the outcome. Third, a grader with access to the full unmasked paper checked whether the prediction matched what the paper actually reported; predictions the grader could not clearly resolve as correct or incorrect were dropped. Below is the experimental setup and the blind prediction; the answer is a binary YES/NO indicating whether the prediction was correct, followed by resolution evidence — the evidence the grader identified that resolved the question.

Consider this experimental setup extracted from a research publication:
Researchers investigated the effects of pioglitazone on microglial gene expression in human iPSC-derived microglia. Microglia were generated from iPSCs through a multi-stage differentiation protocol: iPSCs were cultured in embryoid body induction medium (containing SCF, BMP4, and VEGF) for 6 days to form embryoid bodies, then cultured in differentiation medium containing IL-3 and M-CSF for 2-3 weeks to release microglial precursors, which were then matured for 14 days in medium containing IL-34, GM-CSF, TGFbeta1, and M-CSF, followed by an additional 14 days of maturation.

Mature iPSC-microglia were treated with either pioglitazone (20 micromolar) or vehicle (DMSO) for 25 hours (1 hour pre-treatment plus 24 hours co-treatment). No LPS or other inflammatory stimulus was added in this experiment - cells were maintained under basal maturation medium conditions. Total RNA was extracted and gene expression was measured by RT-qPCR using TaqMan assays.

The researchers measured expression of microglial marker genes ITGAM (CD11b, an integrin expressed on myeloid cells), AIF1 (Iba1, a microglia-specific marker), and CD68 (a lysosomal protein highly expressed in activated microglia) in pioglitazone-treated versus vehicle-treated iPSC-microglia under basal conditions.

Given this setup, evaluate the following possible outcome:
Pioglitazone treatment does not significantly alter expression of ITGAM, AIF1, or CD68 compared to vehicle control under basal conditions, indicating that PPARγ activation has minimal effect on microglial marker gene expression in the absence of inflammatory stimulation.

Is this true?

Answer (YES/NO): NO